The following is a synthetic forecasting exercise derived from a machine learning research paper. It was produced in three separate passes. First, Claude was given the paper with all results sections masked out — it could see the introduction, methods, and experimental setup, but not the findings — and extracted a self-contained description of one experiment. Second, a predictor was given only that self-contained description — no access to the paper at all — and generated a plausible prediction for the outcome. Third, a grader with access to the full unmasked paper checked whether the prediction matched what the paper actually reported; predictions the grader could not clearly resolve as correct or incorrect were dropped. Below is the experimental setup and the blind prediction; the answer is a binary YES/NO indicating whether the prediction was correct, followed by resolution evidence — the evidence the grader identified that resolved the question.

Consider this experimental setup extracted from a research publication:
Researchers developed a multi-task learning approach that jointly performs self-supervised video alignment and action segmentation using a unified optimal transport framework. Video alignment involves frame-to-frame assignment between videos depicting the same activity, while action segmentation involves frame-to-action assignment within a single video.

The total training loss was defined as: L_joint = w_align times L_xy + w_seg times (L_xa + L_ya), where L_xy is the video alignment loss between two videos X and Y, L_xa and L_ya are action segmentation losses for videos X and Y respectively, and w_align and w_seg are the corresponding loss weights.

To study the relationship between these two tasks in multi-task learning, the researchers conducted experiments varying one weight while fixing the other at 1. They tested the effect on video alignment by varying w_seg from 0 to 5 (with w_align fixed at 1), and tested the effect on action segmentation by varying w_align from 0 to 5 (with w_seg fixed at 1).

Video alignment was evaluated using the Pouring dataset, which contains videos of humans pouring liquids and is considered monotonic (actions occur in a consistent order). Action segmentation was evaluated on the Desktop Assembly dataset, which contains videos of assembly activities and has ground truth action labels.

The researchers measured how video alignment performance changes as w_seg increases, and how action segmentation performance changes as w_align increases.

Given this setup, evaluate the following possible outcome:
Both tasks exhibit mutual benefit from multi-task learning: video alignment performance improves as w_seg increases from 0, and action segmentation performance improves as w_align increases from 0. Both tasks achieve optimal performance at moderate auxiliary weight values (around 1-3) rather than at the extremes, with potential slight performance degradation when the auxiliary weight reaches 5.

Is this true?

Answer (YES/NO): NO